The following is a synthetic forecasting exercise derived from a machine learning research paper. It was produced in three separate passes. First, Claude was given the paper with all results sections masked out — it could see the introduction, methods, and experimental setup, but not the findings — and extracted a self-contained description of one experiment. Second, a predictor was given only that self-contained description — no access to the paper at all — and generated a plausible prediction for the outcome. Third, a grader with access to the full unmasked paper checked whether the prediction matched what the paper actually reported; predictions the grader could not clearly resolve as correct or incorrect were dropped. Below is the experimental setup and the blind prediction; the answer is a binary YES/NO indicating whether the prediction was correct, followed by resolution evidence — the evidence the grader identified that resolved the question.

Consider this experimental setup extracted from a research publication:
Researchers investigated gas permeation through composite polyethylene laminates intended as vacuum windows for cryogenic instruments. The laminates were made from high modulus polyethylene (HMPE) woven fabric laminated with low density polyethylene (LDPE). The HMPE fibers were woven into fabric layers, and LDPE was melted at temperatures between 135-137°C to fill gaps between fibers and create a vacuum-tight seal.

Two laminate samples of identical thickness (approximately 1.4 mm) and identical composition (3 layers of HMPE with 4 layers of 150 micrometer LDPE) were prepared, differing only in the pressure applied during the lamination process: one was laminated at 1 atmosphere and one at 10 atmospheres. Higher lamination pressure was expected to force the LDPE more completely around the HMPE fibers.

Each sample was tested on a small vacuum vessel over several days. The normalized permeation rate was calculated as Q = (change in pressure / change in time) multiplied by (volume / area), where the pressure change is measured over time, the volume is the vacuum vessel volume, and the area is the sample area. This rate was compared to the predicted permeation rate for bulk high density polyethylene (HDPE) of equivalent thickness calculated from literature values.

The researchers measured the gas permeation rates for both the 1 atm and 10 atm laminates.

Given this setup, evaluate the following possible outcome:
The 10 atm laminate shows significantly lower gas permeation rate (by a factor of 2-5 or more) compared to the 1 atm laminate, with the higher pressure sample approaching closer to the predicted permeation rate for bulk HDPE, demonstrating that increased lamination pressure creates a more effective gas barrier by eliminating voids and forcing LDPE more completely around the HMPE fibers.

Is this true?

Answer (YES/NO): YES